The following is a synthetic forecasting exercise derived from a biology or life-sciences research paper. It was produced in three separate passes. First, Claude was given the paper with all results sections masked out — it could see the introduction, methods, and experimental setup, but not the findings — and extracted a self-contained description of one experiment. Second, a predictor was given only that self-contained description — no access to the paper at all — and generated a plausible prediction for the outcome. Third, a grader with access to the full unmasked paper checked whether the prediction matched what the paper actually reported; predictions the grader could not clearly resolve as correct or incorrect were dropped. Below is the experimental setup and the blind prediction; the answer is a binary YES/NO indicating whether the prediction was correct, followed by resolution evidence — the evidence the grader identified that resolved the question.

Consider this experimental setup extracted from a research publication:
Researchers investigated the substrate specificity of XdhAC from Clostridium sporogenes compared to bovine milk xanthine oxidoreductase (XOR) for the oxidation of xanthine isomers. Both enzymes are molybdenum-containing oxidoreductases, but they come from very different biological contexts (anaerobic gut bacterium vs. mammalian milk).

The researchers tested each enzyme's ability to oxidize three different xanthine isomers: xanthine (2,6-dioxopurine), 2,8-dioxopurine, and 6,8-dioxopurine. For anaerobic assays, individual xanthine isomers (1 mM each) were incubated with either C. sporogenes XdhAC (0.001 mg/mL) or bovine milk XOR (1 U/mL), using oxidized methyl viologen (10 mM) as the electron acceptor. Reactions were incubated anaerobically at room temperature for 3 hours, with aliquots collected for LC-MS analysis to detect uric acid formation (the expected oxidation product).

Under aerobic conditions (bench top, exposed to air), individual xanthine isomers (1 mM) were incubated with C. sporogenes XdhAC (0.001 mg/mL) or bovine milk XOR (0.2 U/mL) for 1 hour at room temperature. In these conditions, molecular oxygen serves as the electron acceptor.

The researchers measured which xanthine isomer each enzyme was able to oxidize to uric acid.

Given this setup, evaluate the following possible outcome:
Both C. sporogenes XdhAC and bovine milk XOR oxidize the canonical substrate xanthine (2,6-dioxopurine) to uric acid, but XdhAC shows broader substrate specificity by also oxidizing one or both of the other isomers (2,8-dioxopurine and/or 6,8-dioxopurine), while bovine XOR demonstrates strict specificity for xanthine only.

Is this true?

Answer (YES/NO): NO